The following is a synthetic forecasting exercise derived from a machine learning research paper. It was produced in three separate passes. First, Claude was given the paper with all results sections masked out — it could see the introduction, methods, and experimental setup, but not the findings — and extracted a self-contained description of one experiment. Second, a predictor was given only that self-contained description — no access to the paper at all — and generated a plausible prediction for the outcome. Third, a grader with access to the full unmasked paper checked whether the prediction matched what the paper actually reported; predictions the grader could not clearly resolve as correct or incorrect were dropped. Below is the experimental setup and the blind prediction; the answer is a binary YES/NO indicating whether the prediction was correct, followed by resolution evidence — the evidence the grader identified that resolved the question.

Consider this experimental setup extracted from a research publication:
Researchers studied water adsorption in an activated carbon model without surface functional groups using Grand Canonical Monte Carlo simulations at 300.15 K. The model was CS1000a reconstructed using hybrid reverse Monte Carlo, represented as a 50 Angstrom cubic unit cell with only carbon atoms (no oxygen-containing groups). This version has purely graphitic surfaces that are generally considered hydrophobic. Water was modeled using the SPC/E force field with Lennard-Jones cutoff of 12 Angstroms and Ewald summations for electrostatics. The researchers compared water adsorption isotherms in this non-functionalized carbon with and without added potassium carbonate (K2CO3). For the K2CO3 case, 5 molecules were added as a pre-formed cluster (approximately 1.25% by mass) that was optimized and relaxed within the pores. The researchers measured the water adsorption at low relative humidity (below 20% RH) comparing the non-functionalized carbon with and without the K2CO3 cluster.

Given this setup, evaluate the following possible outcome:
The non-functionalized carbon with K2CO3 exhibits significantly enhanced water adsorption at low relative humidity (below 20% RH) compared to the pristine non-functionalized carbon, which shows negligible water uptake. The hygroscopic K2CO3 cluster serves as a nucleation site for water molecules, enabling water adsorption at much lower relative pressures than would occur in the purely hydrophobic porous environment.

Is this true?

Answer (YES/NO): YES